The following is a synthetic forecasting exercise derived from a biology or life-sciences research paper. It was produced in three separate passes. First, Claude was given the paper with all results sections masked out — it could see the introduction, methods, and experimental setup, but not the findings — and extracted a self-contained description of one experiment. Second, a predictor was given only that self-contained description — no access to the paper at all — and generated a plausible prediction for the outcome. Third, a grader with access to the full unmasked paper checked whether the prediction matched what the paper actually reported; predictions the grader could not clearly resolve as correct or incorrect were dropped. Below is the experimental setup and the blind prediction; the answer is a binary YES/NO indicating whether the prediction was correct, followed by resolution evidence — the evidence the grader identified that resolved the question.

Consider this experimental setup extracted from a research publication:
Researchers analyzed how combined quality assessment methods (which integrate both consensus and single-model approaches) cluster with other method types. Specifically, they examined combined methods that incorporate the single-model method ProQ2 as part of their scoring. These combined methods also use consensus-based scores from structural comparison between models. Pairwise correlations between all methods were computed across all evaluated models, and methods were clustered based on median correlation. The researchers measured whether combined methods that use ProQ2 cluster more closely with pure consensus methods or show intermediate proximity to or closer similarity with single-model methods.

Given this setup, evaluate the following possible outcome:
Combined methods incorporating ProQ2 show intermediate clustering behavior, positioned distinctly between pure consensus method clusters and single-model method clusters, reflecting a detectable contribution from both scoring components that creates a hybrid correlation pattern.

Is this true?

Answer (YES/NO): YES